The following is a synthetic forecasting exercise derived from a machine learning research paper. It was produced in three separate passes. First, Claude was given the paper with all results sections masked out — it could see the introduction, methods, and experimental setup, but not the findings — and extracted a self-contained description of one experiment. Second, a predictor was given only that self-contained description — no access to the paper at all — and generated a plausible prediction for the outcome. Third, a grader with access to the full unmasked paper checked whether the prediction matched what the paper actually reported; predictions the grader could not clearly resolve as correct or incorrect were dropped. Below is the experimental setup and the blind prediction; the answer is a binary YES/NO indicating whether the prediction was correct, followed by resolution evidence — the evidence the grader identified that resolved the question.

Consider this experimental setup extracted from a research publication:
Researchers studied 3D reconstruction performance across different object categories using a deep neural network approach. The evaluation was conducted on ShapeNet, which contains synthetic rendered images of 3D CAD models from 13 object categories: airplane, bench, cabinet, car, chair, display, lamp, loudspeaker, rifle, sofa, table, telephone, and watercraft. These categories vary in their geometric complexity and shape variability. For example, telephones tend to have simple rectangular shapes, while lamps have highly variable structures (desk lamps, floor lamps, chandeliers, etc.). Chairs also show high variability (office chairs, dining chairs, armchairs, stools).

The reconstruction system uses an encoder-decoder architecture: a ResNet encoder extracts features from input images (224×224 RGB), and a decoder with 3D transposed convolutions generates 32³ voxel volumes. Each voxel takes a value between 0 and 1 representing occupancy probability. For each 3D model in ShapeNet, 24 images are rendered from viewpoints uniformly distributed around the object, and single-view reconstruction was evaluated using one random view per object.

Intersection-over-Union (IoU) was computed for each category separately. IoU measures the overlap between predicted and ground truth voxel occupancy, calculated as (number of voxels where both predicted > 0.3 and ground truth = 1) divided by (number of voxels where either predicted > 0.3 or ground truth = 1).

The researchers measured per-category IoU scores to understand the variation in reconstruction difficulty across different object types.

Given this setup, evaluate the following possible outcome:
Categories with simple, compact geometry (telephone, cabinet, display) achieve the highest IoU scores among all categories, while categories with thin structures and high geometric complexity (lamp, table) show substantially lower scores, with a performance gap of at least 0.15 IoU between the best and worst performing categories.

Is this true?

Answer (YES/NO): NO